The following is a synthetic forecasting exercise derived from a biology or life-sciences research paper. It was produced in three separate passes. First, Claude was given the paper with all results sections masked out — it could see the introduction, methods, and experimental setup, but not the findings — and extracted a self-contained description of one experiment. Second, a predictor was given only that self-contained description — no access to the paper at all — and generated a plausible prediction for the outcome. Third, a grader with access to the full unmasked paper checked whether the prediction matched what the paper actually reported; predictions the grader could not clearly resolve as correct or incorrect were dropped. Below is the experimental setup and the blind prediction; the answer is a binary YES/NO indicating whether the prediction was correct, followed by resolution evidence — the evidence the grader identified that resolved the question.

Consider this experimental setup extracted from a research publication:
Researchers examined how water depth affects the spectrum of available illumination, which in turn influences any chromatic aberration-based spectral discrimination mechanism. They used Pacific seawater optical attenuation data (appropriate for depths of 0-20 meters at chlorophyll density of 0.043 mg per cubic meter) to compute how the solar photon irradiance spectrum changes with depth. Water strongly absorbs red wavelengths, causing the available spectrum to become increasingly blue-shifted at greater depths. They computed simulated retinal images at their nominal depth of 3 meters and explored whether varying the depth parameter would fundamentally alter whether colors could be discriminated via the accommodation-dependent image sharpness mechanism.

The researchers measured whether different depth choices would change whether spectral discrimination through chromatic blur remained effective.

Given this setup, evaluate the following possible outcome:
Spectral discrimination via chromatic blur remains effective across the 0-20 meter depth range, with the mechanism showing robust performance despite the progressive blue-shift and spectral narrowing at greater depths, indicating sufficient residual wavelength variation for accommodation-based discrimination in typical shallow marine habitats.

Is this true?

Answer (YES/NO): YES